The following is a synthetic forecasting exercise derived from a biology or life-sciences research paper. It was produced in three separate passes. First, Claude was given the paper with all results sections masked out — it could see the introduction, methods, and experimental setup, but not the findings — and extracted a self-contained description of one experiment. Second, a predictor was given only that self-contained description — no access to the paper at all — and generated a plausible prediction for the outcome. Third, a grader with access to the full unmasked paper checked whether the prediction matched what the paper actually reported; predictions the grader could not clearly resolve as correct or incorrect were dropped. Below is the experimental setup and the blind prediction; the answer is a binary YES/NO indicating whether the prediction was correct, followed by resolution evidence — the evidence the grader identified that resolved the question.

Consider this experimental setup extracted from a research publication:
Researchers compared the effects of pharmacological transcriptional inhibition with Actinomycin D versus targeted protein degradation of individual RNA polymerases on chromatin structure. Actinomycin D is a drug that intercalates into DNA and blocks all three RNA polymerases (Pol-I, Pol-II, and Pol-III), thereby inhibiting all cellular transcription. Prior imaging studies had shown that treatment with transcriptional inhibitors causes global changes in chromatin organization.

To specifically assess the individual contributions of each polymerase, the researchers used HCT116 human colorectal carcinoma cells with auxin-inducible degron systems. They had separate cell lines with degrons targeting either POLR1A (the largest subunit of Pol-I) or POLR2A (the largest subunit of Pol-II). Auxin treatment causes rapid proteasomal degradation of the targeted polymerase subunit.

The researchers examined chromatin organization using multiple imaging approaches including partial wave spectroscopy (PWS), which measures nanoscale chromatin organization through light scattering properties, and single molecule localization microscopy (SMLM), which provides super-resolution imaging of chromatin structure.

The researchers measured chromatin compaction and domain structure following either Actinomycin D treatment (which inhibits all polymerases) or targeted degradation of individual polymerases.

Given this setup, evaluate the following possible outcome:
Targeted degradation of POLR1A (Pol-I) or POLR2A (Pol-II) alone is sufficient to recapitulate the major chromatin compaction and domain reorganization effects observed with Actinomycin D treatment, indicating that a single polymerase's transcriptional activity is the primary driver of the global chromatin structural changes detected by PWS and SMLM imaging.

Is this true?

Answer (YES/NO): NO